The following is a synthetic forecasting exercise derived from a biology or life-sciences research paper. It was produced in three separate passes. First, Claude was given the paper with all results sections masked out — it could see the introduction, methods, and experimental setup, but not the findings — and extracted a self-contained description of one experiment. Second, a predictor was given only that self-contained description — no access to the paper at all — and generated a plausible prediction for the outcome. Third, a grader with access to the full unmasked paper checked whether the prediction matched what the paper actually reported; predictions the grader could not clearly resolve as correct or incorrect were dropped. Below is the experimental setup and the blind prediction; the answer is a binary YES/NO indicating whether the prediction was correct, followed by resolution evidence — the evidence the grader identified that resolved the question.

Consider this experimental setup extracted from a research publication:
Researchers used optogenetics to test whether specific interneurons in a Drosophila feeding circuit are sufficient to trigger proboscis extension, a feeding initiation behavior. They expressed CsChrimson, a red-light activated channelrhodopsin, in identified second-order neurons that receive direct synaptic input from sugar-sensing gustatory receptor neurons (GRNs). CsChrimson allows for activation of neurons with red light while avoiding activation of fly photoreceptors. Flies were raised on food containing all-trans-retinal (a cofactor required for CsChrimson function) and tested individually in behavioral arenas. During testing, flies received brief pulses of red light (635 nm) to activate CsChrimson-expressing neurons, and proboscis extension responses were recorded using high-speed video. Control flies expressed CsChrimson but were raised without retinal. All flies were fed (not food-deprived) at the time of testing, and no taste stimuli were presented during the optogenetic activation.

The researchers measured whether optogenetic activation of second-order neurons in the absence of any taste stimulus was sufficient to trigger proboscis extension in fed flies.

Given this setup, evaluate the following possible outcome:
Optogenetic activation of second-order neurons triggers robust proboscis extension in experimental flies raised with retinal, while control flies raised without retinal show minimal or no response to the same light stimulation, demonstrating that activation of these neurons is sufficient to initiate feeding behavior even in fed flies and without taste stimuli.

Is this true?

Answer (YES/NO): YES